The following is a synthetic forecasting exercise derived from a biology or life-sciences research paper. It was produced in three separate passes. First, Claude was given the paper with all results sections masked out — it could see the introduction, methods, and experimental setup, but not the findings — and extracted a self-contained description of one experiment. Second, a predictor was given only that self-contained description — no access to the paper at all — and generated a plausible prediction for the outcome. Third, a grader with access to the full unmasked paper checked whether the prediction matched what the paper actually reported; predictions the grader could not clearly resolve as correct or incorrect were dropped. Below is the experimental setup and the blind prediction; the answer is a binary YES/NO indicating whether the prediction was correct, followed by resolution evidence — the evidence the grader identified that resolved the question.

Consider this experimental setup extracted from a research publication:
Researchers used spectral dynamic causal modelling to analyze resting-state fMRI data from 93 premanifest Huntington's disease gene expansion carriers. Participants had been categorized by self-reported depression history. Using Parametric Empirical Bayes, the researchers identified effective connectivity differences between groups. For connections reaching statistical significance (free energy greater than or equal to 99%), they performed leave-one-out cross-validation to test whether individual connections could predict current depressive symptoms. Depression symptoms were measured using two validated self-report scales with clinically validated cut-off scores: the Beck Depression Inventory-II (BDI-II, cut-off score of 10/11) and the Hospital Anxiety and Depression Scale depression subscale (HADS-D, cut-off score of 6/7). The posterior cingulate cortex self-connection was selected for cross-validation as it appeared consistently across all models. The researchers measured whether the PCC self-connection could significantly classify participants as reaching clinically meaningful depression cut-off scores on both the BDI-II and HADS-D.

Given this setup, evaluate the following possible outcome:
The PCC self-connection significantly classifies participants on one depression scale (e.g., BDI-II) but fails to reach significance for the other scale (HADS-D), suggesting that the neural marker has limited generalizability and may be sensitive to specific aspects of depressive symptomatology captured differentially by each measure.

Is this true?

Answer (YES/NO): NO